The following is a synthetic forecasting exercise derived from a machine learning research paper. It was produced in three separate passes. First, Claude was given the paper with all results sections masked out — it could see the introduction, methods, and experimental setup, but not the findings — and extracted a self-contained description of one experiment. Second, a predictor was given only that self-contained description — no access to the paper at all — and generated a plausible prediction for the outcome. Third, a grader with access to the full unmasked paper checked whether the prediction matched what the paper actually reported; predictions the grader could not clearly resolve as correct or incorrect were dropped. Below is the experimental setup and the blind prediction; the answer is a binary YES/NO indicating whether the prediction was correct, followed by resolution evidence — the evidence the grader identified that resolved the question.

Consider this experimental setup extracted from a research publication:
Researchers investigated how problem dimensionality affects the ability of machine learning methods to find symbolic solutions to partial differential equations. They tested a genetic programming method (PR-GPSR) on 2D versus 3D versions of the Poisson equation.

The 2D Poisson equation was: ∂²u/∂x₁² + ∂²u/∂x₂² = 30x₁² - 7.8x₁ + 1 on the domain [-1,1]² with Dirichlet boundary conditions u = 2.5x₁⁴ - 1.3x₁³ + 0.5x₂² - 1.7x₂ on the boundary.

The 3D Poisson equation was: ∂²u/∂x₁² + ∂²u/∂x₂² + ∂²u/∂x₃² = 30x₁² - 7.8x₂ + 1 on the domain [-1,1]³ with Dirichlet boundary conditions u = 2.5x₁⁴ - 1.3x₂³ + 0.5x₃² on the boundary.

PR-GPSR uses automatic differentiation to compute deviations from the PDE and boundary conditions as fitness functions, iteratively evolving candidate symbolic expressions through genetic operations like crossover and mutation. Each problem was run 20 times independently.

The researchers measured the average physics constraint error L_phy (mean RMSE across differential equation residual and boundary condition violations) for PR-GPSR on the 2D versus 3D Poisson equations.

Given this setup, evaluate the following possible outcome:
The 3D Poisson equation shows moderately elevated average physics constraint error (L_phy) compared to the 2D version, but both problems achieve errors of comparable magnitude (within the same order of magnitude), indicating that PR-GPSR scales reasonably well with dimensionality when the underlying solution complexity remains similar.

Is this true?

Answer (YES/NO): NO